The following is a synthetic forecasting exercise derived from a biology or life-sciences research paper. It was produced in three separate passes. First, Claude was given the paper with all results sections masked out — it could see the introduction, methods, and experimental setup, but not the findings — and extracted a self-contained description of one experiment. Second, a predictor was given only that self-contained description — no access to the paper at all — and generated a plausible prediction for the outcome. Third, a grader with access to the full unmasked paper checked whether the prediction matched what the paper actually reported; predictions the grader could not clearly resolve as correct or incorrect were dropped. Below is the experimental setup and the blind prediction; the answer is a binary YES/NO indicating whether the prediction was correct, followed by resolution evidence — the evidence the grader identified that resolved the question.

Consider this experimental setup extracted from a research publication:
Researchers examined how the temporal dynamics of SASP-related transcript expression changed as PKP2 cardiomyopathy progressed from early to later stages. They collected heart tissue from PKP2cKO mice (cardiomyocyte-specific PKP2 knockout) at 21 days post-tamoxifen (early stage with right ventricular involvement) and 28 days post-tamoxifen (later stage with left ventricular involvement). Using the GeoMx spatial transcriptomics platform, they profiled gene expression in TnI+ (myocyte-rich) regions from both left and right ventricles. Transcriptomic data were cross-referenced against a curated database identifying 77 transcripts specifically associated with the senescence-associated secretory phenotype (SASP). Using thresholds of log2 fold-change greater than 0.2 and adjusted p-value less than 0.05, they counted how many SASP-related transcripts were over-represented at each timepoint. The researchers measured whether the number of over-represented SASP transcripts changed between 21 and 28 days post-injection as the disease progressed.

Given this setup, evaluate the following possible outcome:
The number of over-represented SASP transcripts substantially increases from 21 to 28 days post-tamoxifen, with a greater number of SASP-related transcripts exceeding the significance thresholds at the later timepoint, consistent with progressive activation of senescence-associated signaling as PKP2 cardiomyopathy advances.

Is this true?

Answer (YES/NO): NO